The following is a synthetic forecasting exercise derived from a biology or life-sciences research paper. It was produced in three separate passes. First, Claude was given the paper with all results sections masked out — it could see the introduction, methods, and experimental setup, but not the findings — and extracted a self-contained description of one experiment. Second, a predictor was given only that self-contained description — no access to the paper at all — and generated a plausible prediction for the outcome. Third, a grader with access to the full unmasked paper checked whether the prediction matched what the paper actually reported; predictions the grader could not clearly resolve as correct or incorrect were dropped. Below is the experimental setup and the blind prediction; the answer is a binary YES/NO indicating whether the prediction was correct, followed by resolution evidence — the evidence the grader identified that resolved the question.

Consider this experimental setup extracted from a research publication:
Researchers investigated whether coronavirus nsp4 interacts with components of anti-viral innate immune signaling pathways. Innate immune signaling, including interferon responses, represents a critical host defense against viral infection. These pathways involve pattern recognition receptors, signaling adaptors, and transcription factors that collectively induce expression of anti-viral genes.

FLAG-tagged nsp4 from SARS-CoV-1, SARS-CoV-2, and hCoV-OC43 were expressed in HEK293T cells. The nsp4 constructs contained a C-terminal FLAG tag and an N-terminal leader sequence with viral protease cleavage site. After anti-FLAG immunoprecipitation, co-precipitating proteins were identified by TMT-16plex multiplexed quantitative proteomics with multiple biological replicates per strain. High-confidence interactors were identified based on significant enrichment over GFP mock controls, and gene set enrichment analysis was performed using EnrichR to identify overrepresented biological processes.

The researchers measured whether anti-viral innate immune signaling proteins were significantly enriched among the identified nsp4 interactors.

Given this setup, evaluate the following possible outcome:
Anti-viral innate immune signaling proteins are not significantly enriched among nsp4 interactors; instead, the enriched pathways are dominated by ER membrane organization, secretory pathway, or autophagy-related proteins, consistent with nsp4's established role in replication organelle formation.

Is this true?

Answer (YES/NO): NO